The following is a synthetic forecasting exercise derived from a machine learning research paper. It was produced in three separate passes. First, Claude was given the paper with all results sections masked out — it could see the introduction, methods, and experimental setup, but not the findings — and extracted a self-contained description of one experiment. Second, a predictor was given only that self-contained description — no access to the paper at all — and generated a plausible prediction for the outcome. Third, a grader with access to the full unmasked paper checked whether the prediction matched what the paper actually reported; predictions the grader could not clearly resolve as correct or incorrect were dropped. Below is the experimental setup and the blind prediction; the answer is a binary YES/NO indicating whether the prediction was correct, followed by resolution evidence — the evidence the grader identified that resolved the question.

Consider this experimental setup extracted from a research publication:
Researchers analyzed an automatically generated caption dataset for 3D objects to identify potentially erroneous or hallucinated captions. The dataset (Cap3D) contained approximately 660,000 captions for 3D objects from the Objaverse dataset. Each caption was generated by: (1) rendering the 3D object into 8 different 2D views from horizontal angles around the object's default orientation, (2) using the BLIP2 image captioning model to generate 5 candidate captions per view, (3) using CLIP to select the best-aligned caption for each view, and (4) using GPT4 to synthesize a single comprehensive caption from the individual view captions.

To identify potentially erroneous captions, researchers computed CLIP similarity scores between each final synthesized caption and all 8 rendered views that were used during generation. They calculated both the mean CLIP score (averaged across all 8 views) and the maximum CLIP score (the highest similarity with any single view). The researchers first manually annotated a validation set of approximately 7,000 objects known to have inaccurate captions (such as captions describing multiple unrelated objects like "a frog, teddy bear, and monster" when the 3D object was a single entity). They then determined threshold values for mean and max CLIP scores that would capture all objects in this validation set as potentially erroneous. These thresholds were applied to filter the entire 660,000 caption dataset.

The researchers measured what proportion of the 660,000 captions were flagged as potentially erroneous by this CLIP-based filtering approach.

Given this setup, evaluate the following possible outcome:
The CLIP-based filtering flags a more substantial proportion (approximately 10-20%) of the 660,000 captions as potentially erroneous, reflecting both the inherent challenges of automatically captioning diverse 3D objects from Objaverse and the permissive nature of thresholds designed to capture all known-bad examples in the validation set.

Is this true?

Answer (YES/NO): NO